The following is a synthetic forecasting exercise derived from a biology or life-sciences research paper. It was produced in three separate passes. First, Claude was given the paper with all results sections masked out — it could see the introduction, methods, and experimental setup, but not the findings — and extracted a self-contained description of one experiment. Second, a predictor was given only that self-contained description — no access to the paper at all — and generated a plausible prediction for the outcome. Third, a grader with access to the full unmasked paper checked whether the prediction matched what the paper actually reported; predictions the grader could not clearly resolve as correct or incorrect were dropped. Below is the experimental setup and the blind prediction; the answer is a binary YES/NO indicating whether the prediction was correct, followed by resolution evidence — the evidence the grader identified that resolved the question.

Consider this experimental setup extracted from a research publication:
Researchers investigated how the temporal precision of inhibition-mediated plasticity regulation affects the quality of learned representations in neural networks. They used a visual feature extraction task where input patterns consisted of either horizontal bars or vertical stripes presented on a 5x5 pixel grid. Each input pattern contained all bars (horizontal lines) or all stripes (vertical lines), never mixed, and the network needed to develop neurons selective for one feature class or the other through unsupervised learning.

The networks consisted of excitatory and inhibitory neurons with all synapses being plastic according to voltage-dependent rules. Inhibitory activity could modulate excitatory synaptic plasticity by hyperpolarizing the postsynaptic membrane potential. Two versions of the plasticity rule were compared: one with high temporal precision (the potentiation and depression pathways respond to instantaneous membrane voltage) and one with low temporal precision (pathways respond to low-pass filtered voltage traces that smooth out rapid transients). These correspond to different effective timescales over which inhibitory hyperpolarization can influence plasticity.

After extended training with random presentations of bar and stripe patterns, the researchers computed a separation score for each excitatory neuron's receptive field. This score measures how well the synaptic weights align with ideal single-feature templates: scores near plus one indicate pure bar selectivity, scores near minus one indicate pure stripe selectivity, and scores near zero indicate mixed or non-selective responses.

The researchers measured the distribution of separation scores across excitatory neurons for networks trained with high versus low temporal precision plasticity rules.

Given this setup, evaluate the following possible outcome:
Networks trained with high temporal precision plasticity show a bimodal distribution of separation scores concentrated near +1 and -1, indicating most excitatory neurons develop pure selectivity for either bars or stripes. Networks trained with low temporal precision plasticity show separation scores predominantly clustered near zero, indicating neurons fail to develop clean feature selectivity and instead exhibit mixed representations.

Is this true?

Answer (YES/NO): NO